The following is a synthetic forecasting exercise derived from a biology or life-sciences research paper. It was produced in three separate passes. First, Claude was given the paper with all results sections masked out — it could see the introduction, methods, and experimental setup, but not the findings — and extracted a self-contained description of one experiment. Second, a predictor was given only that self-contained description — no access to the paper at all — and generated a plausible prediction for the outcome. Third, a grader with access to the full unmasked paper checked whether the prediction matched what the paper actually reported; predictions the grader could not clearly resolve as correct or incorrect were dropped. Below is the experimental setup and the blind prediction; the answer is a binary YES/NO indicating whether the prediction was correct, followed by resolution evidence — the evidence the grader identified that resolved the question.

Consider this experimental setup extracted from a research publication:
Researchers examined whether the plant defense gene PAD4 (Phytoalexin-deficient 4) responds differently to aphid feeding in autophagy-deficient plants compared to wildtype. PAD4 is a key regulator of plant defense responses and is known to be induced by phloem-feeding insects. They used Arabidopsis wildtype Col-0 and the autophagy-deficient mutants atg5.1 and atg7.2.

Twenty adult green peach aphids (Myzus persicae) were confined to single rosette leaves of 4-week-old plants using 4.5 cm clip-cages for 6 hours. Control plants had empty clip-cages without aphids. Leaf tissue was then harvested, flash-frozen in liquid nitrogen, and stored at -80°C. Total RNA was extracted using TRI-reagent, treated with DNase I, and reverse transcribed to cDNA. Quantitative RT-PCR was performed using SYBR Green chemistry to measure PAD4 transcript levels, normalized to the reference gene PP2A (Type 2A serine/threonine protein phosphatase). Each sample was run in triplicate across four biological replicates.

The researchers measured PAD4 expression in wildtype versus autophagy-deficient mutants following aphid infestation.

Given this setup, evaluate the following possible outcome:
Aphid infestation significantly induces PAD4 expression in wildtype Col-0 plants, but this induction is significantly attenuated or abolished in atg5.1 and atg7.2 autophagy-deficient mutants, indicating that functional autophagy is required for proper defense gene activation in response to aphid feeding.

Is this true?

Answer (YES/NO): YES